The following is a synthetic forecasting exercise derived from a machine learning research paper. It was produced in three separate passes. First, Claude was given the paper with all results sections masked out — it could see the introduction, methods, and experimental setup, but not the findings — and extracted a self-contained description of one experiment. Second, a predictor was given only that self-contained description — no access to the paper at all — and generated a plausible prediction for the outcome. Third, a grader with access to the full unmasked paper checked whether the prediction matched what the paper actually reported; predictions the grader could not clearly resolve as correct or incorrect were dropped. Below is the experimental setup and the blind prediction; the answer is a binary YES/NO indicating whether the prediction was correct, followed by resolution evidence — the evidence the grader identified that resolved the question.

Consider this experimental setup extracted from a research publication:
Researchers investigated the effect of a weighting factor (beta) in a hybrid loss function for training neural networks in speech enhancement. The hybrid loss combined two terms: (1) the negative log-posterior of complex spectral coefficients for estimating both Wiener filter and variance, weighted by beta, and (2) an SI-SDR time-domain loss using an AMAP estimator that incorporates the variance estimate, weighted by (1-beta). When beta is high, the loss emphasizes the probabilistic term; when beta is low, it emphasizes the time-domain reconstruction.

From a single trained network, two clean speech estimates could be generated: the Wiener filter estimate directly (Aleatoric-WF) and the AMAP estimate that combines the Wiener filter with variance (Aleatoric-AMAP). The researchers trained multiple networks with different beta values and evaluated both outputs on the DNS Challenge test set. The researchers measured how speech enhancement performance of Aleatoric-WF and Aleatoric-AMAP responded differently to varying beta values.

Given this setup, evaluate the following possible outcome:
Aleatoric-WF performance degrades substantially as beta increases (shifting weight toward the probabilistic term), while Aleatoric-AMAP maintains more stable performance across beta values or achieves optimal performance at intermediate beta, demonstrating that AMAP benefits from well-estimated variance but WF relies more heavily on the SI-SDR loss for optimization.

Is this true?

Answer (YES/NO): YES